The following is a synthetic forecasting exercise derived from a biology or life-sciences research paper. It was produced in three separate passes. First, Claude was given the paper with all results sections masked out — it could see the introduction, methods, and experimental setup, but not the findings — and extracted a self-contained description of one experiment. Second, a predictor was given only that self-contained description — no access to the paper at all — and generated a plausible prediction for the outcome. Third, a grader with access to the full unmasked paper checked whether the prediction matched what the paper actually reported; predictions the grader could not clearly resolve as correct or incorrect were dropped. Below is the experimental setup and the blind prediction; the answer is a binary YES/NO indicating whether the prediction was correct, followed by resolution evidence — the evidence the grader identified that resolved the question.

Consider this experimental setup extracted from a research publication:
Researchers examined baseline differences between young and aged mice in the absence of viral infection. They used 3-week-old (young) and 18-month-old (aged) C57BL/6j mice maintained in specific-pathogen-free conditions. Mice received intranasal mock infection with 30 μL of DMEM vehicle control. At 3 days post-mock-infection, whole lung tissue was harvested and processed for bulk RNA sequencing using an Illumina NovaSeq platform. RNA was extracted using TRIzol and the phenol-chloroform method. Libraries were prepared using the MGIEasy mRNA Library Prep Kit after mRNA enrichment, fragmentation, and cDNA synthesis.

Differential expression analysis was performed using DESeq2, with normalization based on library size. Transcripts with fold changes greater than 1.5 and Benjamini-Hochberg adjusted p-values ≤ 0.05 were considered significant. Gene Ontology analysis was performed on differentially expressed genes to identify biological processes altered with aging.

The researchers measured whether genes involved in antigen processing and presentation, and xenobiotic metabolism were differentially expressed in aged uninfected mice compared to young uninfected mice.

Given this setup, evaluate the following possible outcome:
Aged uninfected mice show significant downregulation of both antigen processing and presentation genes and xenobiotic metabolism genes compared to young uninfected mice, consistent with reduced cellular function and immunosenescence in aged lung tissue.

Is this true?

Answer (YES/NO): NO